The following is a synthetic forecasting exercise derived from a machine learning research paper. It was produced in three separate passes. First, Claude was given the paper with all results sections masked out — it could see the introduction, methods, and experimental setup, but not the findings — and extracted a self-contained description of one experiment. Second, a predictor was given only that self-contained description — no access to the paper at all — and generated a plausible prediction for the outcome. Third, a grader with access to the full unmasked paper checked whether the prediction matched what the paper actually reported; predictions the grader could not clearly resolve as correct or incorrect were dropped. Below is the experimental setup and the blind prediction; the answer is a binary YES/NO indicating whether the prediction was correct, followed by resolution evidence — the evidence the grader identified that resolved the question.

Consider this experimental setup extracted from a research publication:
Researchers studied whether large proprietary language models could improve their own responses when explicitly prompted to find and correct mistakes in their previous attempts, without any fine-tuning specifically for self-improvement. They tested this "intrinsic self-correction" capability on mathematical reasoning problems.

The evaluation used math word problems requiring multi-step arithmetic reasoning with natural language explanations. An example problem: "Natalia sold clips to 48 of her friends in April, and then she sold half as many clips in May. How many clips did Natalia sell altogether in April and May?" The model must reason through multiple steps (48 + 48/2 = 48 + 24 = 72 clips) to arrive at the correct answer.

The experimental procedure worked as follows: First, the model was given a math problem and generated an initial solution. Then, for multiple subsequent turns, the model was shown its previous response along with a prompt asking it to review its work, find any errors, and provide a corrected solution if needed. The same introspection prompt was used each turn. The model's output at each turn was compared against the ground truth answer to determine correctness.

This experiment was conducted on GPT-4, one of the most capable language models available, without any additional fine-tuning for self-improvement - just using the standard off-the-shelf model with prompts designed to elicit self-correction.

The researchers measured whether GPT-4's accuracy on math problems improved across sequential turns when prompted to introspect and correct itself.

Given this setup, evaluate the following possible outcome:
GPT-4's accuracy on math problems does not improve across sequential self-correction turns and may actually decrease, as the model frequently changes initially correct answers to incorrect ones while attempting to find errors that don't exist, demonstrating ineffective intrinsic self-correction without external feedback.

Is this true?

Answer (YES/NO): YES